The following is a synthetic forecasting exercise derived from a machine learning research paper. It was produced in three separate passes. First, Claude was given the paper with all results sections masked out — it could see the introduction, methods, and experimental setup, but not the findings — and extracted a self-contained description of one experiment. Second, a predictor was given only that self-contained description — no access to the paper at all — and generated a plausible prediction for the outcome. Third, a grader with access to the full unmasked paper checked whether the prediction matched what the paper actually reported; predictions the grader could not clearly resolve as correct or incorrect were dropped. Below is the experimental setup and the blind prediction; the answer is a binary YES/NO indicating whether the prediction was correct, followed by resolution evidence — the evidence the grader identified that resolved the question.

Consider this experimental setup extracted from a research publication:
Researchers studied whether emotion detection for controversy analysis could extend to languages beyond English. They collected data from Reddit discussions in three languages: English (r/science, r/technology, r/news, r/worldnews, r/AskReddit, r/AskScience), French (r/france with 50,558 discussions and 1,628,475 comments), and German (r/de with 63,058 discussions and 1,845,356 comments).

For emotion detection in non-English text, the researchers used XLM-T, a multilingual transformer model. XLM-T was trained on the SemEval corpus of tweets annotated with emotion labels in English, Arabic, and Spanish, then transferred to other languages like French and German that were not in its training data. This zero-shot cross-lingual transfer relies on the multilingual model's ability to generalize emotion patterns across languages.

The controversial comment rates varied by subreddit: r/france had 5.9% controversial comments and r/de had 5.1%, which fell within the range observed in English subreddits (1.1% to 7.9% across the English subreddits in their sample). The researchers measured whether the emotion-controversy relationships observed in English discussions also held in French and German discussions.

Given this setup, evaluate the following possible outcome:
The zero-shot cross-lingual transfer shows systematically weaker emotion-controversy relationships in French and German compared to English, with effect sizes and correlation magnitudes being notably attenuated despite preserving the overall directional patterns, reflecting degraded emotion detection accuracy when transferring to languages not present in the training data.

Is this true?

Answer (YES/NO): NO